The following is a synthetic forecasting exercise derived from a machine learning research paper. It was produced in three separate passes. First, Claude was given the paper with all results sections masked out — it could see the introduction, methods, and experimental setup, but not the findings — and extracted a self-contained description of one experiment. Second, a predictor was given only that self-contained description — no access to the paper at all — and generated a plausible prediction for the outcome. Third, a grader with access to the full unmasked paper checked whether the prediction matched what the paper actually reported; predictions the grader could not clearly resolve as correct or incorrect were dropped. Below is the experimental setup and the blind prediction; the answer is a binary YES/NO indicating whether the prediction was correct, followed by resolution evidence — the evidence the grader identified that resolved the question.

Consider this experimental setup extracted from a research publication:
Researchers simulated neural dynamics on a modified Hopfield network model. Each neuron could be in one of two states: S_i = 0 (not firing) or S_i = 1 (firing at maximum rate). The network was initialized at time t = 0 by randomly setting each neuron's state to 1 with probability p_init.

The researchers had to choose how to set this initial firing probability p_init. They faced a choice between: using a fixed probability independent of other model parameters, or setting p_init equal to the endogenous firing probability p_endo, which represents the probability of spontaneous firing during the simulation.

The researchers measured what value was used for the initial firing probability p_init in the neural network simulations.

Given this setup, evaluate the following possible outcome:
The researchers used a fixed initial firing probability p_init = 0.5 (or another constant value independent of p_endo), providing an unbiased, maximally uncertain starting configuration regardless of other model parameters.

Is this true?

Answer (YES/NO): NO